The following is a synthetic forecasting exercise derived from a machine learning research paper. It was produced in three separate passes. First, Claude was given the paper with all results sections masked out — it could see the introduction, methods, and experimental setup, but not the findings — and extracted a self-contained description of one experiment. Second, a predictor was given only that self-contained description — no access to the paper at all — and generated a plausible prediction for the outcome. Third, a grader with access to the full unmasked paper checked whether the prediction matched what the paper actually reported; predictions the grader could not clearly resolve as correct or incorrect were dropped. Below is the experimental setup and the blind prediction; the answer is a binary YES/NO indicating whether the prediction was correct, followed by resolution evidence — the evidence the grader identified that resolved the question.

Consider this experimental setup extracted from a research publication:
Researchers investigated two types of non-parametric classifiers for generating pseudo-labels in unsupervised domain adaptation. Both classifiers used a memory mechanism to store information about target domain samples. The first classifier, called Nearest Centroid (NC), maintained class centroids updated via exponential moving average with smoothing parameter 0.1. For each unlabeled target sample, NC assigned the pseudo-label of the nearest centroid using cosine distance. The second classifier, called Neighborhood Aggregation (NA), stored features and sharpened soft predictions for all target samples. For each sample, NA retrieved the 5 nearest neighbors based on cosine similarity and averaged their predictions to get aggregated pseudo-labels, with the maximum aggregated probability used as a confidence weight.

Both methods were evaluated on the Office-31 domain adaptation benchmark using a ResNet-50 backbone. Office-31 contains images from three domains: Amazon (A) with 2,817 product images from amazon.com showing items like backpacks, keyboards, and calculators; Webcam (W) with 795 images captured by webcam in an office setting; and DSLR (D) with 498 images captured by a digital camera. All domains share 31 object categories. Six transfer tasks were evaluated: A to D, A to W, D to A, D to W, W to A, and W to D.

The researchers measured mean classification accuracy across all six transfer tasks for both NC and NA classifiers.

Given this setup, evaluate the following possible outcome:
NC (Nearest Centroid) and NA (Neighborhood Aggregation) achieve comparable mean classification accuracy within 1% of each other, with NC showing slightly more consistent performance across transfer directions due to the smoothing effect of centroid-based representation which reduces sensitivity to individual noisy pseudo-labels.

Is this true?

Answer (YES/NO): NO